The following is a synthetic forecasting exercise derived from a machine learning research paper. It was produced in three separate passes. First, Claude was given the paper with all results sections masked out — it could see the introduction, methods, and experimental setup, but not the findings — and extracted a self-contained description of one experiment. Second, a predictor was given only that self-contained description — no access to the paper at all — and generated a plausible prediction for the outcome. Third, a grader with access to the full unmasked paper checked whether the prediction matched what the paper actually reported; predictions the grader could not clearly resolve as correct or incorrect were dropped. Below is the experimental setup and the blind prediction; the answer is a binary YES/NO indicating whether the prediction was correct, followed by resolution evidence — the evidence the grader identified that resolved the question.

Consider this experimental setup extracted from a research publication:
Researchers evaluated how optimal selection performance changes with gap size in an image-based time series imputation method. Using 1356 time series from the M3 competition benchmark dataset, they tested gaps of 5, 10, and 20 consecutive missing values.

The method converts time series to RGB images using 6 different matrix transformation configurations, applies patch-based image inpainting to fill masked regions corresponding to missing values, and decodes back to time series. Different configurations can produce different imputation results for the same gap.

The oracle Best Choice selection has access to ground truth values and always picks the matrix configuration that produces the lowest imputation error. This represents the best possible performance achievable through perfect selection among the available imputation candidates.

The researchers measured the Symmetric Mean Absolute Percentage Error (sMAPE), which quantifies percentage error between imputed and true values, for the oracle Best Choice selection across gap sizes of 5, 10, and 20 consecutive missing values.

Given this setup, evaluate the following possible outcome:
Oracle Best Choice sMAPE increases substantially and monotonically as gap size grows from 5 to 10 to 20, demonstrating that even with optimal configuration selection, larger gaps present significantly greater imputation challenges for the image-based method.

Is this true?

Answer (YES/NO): NO